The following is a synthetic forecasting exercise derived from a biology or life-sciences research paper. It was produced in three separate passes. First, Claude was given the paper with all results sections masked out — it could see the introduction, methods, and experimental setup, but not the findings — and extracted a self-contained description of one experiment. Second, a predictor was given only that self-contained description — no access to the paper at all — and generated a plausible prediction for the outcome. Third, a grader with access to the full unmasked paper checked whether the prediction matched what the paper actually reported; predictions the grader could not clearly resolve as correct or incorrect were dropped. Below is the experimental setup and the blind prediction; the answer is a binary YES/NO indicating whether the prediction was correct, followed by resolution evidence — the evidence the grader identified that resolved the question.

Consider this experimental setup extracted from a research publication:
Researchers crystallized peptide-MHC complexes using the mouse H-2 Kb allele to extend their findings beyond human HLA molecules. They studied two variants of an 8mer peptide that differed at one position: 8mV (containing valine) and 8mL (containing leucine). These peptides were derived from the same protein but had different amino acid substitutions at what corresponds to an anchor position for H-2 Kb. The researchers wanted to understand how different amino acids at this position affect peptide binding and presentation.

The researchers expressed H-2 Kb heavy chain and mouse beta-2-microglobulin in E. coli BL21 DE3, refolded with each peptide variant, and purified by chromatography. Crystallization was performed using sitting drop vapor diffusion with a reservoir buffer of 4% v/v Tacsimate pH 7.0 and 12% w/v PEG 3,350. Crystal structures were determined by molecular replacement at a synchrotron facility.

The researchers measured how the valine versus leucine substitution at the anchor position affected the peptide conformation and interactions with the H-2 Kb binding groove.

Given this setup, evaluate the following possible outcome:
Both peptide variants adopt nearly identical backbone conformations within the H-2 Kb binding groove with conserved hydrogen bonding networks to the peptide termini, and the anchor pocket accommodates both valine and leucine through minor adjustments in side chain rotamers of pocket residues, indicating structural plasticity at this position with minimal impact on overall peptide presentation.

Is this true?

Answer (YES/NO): NO